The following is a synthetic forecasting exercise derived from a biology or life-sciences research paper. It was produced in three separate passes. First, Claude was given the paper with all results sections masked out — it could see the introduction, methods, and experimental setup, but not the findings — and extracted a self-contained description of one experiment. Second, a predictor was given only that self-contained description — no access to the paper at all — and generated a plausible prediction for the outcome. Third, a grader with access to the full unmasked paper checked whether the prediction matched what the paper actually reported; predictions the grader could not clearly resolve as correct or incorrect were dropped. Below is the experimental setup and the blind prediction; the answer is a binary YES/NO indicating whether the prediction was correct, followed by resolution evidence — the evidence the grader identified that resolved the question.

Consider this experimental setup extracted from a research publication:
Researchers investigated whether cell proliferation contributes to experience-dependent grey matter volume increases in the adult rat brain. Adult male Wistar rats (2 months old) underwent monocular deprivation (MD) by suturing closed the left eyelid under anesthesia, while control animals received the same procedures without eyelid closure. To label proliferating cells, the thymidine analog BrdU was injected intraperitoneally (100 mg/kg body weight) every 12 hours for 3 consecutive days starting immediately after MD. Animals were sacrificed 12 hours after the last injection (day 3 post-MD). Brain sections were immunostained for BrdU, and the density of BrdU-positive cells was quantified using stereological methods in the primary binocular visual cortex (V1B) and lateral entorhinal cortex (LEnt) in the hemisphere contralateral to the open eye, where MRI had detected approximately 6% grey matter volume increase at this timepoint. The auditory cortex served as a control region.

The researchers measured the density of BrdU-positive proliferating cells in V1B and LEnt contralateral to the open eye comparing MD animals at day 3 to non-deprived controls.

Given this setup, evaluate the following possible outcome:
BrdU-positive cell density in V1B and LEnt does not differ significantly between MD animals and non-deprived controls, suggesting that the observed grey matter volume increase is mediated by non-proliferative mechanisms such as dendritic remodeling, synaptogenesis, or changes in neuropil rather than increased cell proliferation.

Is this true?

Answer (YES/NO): YES